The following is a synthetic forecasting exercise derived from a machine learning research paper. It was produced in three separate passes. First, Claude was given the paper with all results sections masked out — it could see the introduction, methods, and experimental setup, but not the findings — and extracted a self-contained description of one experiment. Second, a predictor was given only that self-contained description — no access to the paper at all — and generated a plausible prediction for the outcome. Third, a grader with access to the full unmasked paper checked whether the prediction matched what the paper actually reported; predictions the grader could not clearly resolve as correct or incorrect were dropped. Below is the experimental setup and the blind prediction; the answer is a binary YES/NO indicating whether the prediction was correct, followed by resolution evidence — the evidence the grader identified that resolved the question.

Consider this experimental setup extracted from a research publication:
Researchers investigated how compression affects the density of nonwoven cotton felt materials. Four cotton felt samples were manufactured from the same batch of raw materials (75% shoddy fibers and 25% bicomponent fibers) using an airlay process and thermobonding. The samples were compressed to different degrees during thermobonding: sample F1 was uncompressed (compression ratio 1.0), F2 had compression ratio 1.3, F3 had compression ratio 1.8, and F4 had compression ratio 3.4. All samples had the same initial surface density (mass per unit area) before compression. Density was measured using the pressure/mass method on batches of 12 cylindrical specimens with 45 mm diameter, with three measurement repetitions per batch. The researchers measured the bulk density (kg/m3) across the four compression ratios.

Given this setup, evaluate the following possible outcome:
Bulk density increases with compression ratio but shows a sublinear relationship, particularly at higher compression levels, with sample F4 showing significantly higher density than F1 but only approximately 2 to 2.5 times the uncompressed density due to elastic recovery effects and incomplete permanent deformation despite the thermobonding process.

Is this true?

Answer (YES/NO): NO